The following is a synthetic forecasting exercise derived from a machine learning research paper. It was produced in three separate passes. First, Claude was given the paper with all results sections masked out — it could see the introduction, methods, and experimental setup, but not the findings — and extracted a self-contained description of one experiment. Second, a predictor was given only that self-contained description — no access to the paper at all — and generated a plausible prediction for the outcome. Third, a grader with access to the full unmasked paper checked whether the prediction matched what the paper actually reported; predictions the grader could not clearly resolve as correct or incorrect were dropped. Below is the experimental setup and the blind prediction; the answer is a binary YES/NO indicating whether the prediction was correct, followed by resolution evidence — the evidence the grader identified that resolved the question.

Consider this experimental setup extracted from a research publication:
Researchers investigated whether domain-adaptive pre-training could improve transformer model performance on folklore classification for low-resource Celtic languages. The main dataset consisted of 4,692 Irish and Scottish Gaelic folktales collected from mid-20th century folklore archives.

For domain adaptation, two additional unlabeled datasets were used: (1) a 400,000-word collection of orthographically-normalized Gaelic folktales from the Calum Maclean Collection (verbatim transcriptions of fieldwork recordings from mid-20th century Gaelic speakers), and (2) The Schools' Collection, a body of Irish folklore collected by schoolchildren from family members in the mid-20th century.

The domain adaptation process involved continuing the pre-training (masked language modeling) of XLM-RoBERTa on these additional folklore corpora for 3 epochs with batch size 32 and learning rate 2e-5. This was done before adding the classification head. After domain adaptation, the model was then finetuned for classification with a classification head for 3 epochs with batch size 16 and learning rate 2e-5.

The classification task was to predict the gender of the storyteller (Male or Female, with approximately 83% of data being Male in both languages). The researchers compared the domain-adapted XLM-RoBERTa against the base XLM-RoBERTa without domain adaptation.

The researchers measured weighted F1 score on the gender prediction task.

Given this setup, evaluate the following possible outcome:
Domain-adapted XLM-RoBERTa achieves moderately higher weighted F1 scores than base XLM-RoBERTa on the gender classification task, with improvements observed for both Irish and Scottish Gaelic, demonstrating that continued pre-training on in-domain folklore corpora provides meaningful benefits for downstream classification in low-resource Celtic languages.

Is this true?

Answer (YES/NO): NO